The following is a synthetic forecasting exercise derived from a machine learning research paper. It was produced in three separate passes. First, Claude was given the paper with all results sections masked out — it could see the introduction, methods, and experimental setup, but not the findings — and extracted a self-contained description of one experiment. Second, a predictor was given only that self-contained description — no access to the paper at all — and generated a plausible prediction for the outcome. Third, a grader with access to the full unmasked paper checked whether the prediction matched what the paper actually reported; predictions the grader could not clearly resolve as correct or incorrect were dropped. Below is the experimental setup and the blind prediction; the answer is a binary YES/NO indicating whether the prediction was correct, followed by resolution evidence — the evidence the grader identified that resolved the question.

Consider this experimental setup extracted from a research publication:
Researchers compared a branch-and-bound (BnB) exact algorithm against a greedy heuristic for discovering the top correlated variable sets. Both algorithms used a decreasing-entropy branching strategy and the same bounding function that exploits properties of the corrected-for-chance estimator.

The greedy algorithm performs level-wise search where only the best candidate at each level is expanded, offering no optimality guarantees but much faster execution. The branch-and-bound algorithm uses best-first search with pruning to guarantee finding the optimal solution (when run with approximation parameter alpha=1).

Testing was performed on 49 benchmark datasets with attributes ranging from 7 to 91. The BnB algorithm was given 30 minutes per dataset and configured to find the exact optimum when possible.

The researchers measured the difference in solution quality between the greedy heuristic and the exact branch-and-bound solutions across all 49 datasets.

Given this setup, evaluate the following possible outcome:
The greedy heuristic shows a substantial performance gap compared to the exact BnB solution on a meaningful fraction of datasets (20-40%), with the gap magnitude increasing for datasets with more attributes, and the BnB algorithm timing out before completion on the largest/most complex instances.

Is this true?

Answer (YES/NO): NO